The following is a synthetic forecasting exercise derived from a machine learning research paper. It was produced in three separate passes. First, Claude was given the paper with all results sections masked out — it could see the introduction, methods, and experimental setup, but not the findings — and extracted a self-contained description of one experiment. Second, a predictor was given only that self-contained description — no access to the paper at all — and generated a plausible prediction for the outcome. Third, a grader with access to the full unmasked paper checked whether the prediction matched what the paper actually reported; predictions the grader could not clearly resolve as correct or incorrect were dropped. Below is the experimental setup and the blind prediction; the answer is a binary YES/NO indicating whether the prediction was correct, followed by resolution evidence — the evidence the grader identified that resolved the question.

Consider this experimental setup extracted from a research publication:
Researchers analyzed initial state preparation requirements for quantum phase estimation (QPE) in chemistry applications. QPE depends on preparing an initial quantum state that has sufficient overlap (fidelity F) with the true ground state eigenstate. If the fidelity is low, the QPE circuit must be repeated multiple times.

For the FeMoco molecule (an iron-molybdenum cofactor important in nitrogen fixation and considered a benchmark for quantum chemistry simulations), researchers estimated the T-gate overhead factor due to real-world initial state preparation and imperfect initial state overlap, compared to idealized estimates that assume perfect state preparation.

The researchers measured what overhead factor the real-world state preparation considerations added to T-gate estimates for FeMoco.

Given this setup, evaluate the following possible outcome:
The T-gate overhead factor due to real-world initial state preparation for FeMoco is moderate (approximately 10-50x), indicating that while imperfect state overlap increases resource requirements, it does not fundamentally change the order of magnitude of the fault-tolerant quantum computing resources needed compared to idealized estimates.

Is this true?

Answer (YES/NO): NO